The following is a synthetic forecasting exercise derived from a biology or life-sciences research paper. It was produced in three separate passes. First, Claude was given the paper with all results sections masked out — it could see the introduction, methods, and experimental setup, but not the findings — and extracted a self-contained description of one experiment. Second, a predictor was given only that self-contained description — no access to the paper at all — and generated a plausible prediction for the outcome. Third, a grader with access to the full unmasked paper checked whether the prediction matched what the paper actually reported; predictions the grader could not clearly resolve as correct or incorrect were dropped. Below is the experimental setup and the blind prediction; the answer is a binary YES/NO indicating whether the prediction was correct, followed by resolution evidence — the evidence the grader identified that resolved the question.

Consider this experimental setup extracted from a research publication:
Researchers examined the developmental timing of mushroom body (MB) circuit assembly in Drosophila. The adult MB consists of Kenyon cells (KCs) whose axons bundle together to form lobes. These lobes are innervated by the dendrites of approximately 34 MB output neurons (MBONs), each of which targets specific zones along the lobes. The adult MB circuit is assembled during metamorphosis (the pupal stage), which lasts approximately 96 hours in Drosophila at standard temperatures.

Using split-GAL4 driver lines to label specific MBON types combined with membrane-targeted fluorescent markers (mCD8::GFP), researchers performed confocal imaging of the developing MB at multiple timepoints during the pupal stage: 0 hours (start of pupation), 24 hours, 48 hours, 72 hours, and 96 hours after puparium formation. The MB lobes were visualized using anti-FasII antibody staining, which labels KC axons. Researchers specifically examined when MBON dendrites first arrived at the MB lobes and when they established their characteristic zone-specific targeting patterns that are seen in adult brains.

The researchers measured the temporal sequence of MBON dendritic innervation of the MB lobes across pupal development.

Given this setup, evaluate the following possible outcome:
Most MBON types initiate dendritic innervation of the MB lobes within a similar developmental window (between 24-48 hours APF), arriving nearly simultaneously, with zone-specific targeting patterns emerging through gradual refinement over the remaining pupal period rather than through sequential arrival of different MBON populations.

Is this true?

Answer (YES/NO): NO